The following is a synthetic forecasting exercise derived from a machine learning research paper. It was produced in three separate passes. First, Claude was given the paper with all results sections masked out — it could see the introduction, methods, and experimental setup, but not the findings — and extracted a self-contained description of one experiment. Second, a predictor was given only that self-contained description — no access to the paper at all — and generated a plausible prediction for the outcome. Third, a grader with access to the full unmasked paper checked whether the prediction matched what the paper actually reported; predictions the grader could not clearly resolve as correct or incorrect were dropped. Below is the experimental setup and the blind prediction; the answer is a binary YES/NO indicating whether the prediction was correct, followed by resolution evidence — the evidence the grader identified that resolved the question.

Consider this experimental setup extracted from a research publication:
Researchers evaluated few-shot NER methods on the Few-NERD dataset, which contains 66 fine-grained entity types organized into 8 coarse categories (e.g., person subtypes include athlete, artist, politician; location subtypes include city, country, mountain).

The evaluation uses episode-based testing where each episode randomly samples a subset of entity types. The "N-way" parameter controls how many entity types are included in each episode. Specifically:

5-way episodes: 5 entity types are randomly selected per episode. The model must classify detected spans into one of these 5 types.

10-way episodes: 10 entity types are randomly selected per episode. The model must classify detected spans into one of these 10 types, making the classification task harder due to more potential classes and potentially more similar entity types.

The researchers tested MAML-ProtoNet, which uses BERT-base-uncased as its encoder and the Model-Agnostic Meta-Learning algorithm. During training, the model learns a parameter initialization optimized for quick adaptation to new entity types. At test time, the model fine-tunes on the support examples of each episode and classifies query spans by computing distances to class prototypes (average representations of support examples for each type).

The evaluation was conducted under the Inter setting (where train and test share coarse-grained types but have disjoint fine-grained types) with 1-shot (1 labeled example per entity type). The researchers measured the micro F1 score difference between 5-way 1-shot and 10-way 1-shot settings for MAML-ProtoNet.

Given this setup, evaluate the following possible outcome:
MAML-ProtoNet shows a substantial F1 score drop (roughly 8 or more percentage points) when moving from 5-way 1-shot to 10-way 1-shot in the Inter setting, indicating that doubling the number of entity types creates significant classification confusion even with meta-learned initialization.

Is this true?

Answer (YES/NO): NO